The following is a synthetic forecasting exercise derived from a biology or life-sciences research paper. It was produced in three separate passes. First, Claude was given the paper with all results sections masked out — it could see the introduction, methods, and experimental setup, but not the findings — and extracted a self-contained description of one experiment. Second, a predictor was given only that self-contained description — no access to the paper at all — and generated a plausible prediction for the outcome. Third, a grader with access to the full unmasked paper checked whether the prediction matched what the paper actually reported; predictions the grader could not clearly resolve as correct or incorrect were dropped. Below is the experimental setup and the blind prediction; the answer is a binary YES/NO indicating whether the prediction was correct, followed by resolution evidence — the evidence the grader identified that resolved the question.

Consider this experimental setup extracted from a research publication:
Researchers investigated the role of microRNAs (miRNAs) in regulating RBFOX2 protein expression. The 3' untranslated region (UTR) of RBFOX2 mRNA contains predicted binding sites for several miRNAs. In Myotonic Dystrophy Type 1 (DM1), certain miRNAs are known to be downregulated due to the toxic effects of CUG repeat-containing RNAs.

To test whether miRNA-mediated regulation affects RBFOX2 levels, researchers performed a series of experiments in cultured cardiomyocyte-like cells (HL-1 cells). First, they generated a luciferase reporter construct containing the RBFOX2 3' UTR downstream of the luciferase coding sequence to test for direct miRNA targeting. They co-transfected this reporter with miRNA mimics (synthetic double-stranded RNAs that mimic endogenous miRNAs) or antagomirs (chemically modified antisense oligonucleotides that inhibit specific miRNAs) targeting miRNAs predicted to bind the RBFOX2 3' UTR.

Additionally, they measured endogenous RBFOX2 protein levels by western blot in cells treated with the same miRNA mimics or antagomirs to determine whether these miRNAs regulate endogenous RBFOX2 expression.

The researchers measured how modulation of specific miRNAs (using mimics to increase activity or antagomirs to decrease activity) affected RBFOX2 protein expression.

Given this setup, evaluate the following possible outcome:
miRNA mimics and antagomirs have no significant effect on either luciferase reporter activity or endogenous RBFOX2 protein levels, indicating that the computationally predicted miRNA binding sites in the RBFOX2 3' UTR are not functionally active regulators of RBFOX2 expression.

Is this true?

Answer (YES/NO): NO